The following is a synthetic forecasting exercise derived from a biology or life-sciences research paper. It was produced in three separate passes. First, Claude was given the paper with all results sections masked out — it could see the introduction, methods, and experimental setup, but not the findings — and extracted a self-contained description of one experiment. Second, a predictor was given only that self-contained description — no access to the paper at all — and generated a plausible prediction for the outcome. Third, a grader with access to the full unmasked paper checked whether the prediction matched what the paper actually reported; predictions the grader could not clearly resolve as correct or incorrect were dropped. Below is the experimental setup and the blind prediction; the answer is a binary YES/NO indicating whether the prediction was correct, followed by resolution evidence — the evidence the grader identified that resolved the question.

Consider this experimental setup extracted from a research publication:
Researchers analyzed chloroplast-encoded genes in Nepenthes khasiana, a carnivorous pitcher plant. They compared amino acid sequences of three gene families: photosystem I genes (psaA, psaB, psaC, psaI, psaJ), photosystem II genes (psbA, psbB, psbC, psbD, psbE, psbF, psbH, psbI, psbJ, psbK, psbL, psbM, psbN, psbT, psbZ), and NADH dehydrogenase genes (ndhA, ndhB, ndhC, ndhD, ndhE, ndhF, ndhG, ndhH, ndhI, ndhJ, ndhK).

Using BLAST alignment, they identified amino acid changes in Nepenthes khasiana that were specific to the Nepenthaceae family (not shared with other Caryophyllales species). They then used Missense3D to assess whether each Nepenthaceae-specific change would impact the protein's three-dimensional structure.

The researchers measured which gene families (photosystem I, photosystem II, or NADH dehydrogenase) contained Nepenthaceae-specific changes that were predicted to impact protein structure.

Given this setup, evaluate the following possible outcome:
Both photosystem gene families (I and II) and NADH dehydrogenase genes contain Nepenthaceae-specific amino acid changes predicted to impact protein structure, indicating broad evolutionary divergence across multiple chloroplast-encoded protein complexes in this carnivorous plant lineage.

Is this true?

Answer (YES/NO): NO